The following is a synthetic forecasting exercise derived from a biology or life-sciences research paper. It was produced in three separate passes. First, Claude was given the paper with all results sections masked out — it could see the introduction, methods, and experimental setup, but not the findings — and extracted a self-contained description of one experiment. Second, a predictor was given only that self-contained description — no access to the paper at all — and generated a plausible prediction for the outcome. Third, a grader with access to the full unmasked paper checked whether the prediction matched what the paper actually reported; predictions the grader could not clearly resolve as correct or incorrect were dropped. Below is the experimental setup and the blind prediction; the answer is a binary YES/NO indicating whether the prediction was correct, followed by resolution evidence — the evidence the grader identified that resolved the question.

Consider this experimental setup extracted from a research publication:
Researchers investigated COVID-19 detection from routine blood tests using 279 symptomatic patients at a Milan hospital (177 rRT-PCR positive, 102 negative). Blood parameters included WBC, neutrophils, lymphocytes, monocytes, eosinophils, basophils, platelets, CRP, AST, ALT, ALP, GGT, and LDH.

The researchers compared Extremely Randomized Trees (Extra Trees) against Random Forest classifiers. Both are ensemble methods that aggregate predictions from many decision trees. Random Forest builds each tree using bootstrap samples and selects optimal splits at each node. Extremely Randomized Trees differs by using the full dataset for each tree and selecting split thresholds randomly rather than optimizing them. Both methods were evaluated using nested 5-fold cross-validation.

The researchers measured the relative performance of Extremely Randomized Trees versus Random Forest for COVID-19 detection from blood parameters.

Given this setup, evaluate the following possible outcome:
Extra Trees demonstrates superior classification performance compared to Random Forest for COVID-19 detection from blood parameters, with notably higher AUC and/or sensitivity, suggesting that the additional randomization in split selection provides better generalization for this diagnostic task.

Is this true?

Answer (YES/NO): NO